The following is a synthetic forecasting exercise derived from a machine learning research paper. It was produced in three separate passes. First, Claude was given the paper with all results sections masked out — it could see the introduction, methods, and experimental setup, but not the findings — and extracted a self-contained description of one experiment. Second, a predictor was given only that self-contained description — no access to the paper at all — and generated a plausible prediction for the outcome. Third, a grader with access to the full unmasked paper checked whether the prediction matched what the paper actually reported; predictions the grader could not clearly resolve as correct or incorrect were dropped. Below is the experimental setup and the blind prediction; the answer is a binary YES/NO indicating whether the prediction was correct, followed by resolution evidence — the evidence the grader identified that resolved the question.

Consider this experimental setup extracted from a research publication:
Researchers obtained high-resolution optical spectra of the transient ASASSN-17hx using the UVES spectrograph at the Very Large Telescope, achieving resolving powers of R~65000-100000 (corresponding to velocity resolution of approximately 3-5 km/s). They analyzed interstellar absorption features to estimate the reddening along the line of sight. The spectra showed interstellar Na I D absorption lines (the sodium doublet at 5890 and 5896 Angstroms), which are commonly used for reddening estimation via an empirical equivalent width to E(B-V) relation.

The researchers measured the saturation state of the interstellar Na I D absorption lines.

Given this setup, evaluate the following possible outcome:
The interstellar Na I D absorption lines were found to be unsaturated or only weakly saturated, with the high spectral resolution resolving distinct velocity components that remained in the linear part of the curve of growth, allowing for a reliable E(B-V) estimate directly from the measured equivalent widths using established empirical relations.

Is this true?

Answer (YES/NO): NO